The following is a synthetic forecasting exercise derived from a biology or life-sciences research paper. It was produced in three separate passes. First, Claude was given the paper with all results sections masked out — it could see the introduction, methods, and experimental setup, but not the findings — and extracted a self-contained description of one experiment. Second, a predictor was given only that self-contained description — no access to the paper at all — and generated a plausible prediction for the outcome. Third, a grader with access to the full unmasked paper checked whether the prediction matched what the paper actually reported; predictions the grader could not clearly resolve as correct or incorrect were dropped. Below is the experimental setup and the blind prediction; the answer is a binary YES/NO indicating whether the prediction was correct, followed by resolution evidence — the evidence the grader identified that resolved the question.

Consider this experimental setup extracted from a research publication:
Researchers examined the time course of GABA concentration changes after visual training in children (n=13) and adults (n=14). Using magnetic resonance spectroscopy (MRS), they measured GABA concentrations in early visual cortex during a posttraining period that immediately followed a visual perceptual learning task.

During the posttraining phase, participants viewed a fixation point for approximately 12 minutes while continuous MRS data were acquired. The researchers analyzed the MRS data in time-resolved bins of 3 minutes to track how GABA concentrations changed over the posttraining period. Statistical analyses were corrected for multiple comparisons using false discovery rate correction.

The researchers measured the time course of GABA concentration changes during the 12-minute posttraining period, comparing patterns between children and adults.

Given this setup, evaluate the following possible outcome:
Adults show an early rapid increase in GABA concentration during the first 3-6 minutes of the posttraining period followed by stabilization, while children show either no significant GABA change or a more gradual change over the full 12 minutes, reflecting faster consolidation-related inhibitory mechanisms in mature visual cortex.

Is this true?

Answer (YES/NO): NO